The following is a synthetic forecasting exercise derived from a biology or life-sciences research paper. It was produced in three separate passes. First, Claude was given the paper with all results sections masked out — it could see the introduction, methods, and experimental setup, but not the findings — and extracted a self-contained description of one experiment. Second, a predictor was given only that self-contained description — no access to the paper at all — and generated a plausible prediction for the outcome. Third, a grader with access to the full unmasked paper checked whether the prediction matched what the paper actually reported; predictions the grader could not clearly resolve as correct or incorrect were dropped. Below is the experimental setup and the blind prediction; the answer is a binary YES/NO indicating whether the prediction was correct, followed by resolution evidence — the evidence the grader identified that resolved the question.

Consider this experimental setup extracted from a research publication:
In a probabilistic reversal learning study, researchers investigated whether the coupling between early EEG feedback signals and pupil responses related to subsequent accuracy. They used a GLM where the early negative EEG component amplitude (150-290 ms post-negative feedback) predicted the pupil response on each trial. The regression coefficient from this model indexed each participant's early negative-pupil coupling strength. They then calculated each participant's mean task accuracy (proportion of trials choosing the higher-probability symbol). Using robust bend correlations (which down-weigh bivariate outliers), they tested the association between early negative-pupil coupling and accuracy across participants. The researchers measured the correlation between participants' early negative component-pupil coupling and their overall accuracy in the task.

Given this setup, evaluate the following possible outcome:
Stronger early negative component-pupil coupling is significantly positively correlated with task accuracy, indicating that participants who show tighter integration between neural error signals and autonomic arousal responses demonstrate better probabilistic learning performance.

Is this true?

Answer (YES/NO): NO